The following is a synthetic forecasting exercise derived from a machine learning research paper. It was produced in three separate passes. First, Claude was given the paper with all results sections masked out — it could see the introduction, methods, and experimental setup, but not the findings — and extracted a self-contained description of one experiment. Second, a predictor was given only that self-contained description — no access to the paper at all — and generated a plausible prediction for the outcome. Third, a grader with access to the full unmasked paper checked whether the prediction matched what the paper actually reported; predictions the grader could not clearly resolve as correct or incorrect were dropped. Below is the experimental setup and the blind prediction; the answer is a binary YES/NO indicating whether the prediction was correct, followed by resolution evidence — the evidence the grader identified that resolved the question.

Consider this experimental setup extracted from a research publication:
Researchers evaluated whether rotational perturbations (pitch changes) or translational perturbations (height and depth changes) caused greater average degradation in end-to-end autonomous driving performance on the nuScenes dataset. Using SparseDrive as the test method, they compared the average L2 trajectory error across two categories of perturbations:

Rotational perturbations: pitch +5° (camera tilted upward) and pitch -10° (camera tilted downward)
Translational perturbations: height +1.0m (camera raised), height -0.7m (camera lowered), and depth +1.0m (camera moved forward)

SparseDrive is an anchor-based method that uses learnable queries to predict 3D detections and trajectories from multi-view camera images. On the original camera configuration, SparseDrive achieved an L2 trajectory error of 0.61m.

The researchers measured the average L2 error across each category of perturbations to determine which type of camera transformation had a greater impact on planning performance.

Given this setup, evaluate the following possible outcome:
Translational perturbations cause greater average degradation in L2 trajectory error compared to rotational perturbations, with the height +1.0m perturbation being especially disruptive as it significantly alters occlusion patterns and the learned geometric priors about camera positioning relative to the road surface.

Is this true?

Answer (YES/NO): NO